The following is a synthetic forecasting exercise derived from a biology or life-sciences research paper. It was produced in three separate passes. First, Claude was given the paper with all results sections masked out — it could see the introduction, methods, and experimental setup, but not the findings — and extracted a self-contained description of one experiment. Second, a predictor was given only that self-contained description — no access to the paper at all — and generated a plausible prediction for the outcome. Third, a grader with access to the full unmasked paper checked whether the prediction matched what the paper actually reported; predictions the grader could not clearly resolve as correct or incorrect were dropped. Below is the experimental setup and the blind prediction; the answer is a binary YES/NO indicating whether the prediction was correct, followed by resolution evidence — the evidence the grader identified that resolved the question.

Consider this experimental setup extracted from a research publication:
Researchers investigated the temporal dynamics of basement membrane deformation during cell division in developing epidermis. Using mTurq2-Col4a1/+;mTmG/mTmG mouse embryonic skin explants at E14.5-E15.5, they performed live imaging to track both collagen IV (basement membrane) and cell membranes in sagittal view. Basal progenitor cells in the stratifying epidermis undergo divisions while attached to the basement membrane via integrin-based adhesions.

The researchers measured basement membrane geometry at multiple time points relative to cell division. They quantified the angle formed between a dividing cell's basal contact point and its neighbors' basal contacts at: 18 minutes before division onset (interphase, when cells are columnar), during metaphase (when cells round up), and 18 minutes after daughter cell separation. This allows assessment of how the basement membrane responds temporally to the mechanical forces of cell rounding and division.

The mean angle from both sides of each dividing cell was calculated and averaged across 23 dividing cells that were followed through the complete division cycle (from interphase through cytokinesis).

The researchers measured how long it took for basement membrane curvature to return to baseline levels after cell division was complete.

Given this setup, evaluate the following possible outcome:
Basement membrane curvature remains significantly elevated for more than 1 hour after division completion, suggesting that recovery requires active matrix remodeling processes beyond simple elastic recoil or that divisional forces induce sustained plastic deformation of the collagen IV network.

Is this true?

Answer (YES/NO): NO